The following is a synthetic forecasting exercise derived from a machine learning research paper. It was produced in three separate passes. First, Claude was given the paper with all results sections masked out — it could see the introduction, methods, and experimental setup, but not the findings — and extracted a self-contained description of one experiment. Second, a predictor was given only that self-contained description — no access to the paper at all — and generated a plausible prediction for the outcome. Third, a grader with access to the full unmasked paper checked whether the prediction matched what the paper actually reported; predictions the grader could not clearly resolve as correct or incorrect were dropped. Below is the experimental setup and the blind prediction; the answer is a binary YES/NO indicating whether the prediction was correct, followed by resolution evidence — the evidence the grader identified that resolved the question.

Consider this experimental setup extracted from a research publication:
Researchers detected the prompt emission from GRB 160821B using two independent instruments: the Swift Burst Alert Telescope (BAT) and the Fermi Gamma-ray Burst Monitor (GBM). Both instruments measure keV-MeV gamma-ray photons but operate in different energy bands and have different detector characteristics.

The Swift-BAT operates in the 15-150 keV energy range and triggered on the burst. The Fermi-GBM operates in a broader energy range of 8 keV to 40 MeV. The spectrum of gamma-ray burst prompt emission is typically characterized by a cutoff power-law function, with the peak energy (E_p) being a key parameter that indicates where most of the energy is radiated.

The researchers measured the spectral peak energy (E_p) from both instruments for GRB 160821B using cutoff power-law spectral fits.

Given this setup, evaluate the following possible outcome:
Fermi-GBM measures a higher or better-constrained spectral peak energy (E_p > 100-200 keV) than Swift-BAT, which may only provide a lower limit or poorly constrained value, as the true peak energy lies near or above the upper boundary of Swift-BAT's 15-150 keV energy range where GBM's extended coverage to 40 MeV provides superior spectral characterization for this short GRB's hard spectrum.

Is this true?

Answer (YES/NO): NO